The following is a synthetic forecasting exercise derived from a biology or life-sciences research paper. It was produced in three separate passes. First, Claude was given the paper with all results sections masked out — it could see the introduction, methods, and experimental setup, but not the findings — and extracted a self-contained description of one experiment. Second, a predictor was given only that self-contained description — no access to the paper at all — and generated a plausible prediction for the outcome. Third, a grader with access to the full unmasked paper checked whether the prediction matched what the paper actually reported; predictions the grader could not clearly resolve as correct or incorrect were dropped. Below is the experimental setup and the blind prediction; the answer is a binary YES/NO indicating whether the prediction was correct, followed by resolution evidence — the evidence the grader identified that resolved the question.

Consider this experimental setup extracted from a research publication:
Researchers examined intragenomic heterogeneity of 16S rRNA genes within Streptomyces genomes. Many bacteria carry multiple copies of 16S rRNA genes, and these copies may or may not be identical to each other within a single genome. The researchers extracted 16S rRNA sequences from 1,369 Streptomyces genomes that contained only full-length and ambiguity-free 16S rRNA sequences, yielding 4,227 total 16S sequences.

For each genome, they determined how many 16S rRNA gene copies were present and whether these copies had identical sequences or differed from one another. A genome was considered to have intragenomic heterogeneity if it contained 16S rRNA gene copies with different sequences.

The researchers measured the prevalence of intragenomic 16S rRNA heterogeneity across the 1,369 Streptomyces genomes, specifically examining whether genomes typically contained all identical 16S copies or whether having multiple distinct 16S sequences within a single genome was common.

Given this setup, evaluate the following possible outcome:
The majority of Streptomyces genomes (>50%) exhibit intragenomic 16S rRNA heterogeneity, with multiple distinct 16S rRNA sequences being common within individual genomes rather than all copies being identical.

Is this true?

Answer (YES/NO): NO